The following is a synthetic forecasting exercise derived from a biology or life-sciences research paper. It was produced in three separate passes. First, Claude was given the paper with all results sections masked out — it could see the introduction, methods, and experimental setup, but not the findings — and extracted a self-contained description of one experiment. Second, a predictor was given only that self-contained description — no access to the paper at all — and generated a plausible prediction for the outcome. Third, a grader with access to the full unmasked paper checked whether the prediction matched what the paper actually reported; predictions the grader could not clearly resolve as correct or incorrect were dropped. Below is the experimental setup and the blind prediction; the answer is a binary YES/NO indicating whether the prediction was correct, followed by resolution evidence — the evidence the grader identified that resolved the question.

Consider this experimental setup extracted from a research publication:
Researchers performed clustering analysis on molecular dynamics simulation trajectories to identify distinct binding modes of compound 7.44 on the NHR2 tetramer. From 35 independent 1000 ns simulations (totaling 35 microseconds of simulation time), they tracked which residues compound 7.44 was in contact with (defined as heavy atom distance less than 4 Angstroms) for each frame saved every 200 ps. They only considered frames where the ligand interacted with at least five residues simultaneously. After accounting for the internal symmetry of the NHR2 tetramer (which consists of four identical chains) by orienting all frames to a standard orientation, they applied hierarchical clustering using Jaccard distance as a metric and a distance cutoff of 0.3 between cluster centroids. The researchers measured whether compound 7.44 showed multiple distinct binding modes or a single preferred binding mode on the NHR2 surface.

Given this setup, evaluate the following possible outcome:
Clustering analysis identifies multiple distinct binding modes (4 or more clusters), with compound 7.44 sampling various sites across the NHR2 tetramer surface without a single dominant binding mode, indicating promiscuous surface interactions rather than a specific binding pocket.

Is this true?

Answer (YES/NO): NO